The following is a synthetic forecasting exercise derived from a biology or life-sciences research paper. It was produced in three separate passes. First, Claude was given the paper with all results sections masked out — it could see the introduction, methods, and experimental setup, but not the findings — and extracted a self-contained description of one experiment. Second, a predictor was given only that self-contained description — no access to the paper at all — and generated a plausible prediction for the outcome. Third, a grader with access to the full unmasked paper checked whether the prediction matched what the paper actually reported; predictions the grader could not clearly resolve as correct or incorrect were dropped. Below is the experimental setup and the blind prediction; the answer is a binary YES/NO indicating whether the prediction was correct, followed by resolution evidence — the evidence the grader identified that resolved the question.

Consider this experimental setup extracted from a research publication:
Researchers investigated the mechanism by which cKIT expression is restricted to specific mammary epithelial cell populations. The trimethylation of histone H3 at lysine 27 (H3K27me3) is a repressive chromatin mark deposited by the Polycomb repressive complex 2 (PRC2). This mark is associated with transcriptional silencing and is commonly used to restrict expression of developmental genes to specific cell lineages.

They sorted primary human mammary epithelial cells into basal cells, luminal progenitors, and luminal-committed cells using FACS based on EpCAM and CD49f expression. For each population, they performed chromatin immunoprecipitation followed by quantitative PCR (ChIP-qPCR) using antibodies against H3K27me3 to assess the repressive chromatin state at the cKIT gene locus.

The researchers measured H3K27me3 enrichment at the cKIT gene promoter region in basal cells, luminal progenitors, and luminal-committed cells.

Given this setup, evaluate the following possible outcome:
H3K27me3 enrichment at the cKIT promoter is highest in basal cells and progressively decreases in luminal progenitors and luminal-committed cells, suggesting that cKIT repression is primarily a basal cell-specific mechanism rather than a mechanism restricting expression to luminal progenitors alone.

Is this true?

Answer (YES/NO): NO